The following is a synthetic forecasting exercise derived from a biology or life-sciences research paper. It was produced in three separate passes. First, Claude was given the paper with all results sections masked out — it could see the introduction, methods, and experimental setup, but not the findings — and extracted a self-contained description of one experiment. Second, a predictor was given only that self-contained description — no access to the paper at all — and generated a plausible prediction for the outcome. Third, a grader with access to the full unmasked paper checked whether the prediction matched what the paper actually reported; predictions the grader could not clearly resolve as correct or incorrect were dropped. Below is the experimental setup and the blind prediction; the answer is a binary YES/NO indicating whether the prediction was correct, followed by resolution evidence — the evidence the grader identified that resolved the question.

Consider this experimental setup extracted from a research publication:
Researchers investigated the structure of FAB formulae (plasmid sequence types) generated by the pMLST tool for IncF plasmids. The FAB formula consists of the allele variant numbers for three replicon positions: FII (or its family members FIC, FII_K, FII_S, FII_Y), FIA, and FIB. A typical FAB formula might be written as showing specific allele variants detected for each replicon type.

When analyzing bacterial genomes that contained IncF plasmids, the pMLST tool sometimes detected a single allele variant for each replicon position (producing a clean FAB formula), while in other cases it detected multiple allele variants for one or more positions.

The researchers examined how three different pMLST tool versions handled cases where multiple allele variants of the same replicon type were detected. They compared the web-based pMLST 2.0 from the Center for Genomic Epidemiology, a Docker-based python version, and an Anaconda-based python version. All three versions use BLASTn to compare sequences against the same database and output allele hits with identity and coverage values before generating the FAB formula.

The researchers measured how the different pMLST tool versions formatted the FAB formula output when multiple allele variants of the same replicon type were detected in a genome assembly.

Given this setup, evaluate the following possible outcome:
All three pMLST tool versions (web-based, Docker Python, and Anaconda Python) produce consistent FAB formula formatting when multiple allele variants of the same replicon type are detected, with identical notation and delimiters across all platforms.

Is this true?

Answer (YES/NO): NO